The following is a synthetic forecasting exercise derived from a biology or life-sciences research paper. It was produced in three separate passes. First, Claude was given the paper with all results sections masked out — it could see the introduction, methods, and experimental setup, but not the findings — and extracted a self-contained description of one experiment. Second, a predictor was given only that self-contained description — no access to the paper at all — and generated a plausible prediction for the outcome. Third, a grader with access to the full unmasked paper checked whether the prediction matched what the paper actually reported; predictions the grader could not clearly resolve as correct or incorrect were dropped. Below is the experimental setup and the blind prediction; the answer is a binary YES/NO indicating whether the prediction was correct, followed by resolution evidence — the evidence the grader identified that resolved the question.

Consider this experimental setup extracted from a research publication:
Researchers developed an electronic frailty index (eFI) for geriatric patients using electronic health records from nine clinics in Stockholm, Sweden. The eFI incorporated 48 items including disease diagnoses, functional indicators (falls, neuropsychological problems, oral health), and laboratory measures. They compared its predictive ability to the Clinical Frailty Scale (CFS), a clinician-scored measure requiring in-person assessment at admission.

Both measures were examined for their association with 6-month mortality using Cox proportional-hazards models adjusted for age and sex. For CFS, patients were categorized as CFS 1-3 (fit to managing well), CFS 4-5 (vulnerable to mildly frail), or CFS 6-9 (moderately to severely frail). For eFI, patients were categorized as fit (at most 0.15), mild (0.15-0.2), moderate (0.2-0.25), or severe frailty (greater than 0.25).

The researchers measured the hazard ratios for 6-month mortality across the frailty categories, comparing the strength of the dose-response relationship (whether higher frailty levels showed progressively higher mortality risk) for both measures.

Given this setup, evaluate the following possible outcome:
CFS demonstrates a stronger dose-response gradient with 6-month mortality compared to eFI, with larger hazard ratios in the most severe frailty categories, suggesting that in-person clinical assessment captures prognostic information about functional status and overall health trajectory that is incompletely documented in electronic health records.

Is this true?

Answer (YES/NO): NO